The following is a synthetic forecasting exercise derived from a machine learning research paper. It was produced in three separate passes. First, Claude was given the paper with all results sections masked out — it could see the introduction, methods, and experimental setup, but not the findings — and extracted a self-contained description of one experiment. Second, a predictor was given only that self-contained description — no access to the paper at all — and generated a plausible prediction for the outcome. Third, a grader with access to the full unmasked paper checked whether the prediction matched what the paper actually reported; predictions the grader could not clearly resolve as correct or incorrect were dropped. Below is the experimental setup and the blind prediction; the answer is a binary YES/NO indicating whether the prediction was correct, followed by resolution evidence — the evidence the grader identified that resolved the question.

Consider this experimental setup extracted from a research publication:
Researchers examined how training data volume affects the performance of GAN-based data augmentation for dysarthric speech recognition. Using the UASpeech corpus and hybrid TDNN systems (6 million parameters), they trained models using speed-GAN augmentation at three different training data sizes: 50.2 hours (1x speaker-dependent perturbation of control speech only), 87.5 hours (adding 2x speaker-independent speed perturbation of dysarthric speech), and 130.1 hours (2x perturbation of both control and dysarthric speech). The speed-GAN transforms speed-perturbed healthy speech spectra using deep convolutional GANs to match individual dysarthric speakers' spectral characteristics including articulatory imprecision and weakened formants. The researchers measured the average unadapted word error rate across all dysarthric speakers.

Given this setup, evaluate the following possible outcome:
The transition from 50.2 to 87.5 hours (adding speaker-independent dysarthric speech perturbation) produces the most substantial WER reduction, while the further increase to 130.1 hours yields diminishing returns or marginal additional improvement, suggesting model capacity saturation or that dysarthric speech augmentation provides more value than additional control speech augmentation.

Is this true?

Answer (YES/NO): NO